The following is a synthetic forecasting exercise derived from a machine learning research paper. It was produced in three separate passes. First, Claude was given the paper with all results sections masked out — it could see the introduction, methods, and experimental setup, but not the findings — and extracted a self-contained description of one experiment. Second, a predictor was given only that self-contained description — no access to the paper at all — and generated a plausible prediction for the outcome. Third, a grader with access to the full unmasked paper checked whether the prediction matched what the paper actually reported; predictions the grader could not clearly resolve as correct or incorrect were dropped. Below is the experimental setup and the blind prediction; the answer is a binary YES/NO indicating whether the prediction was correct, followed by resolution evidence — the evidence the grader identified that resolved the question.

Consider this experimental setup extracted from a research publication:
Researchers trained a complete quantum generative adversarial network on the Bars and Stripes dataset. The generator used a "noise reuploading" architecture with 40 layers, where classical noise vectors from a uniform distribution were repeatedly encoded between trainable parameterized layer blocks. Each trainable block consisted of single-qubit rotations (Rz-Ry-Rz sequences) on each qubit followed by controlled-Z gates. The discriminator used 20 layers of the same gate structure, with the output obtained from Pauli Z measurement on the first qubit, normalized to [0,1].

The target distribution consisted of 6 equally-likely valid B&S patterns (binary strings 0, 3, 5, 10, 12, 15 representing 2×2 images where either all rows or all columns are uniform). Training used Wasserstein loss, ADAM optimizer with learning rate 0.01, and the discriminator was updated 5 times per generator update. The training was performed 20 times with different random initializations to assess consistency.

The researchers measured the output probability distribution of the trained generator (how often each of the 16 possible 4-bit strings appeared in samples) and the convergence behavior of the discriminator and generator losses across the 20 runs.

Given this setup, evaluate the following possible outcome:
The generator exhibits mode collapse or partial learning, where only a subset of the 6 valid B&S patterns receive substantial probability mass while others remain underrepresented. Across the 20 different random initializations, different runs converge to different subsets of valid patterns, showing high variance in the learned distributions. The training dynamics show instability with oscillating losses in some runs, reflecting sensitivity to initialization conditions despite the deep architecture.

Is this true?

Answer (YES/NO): NO